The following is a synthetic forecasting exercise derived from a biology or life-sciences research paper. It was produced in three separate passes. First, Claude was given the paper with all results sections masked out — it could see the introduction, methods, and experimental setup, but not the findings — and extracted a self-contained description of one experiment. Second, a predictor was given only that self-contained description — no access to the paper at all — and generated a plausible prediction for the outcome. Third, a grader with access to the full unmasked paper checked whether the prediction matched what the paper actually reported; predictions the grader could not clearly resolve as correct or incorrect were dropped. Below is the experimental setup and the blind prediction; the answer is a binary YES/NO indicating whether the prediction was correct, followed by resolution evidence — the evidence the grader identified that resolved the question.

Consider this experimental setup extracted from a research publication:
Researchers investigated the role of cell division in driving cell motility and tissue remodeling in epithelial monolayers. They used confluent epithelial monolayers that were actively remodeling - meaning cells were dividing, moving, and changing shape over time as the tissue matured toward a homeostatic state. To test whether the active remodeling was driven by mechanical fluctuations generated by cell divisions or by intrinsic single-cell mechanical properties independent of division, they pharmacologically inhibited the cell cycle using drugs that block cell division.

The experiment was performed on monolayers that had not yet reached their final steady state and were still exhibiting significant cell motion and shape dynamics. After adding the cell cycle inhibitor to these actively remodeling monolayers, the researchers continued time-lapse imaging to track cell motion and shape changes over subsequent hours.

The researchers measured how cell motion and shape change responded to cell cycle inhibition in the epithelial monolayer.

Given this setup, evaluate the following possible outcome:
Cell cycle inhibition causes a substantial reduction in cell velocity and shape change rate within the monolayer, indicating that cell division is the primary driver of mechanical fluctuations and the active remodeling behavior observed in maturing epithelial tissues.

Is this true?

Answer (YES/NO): YES